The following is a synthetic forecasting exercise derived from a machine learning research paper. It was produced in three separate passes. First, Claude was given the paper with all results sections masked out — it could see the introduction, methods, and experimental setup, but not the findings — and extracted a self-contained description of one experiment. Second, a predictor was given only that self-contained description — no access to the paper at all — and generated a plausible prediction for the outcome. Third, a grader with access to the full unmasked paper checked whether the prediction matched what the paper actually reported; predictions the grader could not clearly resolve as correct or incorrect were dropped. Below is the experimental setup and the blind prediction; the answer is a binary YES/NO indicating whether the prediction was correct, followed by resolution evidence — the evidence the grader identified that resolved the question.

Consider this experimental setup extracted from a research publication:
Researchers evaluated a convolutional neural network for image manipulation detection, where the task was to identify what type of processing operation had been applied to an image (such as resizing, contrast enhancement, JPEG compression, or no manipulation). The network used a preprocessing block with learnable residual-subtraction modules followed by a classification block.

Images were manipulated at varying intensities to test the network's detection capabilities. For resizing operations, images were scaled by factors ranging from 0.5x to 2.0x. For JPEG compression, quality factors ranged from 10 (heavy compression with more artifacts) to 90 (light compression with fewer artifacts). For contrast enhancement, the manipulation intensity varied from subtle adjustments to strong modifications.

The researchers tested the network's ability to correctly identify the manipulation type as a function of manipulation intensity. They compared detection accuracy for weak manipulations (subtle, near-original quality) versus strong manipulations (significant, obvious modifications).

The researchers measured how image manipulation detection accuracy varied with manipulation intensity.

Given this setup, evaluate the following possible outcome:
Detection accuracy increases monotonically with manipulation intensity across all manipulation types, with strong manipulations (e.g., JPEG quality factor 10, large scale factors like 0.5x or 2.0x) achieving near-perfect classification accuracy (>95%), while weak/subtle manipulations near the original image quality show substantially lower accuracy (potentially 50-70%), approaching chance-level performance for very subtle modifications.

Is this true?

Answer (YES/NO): NO